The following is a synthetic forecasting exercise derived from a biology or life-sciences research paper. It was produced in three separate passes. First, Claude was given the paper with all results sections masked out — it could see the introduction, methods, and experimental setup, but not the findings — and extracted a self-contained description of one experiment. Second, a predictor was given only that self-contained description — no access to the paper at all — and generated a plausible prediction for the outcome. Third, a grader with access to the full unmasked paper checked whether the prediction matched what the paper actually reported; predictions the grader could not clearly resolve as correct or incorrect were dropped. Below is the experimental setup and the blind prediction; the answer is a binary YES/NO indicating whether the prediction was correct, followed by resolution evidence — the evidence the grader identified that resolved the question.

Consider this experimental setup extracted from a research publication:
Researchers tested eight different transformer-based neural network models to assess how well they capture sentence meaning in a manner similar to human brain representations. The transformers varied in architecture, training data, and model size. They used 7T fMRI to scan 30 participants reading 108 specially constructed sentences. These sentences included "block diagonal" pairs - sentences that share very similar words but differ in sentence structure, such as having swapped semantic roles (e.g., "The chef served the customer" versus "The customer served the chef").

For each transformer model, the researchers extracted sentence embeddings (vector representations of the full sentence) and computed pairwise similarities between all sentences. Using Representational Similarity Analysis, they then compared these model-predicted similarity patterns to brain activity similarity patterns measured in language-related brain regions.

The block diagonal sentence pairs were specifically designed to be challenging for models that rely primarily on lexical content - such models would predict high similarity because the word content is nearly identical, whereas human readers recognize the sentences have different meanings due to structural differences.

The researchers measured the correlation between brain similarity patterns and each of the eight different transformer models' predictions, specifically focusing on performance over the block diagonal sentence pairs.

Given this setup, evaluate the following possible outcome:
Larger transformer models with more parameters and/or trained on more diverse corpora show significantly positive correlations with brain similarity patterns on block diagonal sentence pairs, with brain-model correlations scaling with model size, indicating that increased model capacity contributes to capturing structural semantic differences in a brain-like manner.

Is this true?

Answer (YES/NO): NO